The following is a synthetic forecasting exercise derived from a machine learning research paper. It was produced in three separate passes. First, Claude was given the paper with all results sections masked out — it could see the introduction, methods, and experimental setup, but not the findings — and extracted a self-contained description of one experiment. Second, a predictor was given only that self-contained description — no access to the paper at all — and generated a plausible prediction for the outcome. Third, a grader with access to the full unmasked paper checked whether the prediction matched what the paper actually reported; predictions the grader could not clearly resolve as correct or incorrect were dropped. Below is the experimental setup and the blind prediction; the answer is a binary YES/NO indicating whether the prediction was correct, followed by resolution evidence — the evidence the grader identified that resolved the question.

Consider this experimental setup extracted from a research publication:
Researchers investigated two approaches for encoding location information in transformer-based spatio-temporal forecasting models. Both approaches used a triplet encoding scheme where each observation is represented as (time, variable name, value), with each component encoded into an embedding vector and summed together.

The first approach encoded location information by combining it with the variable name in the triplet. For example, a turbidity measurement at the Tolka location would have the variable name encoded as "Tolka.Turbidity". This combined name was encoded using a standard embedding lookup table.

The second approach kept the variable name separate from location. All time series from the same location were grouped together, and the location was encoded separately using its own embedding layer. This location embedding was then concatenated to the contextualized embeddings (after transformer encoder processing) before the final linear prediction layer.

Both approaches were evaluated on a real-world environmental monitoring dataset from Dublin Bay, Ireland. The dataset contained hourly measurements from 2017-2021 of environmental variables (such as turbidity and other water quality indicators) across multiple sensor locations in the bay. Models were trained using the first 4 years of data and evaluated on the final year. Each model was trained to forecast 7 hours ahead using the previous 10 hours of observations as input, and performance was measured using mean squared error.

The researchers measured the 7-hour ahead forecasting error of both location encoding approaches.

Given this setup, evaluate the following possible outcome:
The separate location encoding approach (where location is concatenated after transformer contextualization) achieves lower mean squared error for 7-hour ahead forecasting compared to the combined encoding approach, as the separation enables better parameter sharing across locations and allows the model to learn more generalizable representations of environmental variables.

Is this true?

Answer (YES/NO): YES